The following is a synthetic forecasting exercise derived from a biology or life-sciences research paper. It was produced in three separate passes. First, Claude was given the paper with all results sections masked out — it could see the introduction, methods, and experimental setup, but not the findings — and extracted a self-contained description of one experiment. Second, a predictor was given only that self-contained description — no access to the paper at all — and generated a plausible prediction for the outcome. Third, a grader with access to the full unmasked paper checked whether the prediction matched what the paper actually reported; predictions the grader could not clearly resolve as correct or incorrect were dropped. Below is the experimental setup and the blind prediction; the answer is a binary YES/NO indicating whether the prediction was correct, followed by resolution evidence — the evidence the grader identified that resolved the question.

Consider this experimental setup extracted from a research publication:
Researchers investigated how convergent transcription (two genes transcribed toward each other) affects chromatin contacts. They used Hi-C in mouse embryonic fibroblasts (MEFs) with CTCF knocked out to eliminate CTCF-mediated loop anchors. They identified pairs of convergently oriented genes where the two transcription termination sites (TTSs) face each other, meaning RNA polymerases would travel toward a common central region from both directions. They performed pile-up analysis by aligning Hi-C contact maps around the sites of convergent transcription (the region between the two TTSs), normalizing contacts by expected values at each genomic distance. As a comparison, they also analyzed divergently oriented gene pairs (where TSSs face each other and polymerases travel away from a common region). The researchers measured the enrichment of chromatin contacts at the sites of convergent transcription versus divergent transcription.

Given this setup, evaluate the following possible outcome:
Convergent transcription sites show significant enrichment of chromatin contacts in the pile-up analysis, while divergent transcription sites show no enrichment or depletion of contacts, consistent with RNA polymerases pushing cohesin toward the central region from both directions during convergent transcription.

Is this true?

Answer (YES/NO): NO